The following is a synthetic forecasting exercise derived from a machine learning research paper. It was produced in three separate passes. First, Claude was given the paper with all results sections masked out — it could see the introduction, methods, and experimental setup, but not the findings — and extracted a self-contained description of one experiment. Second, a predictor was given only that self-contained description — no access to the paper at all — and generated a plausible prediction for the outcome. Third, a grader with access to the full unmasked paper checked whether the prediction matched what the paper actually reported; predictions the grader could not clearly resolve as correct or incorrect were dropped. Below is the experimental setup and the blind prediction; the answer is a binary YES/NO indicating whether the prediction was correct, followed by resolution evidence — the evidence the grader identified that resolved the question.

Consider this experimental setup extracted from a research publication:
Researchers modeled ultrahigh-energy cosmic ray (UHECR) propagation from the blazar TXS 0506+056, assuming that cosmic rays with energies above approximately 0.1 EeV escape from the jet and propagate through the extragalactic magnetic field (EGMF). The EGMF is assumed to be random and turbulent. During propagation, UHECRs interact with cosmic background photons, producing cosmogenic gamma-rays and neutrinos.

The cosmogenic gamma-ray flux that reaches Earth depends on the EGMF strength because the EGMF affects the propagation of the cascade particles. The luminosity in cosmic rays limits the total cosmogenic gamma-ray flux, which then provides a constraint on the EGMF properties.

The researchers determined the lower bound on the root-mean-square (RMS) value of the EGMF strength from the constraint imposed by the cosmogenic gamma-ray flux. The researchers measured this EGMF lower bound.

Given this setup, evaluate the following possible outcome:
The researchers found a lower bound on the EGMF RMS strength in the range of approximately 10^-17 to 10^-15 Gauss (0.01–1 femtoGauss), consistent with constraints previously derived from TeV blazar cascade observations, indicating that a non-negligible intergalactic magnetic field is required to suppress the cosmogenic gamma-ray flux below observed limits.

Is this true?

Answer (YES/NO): NO